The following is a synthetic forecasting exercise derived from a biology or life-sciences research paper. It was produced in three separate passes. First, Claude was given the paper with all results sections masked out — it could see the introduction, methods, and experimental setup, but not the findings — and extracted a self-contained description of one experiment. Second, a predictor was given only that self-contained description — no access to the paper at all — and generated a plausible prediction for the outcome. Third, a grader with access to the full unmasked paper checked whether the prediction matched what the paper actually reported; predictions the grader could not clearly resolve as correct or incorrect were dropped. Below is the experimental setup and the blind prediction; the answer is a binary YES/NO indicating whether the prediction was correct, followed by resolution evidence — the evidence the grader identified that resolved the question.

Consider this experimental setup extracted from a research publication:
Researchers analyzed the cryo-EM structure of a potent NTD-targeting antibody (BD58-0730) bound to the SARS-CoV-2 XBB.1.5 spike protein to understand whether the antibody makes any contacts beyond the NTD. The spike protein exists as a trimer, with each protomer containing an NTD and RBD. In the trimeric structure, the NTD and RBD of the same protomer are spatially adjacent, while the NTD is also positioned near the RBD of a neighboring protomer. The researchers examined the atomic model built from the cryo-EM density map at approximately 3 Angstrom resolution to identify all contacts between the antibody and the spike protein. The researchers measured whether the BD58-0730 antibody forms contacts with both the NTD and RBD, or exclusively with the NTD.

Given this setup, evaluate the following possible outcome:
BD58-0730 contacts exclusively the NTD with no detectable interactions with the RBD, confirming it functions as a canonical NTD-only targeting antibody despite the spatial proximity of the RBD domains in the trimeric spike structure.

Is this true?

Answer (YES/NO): NO